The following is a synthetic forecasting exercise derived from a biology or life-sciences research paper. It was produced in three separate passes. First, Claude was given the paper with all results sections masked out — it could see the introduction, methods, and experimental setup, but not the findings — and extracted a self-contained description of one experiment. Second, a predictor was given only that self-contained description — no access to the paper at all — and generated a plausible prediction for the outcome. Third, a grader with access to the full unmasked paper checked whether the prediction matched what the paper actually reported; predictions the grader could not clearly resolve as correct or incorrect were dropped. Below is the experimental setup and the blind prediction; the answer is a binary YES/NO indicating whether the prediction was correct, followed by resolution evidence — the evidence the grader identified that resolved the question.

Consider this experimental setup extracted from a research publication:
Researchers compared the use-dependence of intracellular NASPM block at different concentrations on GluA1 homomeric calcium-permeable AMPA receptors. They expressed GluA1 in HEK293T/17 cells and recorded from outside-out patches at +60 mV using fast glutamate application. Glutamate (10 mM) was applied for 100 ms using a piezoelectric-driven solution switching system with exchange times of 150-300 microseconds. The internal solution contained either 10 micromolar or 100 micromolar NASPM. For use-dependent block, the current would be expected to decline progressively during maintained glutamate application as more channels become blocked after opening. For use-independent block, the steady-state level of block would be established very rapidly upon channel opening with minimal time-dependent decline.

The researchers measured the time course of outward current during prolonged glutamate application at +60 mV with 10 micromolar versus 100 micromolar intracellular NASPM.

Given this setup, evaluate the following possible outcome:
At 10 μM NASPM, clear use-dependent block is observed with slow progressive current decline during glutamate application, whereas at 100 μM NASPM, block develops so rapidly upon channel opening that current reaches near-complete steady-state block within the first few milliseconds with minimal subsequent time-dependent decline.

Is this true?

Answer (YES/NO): NO